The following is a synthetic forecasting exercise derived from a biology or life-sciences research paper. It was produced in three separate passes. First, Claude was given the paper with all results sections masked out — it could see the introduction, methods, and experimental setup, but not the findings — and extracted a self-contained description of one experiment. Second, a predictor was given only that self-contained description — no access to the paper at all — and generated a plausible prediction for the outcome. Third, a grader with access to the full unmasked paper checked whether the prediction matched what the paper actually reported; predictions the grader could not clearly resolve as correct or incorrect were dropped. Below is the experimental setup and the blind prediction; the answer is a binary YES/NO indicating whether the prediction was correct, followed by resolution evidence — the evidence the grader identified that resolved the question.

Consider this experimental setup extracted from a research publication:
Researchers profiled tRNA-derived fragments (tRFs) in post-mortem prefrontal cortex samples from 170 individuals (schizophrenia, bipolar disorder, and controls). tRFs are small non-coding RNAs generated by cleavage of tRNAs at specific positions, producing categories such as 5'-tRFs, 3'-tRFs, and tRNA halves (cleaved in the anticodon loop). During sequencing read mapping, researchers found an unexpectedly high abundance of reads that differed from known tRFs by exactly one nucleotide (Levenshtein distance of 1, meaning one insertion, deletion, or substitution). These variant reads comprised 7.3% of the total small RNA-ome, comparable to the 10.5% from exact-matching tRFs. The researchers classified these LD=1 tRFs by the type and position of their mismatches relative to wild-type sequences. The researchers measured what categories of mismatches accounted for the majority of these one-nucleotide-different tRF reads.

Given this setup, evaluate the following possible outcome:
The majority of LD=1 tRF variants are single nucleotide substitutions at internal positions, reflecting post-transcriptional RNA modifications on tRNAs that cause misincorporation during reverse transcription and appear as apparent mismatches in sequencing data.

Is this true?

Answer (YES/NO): NO